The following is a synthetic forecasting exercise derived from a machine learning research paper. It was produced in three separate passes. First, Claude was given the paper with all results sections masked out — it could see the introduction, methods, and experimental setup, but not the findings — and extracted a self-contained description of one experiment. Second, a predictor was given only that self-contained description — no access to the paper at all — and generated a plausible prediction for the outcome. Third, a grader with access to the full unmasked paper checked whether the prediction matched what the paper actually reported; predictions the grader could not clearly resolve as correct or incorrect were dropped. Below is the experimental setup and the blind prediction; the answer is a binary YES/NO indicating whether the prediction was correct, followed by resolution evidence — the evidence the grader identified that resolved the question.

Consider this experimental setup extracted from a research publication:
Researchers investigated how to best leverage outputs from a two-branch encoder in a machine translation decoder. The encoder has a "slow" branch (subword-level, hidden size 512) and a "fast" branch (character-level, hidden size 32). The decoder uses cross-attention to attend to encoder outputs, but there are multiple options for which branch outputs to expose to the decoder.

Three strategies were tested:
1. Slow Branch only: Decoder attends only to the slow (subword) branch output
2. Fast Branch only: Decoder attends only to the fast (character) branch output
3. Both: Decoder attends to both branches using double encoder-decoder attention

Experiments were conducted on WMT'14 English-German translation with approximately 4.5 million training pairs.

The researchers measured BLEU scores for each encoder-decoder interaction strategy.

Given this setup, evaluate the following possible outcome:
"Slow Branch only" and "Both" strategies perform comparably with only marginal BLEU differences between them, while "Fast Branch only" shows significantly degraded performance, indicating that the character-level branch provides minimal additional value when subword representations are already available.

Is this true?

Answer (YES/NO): YES